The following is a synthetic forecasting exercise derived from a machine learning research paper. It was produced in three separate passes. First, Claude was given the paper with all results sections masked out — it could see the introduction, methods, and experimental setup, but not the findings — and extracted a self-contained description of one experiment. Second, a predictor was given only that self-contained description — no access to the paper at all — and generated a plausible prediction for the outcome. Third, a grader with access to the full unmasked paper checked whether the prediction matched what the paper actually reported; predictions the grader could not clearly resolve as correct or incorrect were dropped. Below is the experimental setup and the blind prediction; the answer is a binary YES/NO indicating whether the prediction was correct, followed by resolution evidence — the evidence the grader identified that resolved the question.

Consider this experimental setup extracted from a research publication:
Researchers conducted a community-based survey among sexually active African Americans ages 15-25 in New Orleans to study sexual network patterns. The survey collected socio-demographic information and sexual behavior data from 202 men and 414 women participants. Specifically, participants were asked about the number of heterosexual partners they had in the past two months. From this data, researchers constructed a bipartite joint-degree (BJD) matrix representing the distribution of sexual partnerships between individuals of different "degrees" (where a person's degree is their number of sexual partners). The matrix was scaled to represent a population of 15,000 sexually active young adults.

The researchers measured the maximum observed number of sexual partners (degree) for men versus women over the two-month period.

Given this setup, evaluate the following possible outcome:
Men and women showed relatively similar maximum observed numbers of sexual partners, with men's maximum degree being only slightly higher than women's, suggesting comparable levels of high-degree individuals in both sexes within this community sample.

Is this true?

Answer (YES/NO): NO